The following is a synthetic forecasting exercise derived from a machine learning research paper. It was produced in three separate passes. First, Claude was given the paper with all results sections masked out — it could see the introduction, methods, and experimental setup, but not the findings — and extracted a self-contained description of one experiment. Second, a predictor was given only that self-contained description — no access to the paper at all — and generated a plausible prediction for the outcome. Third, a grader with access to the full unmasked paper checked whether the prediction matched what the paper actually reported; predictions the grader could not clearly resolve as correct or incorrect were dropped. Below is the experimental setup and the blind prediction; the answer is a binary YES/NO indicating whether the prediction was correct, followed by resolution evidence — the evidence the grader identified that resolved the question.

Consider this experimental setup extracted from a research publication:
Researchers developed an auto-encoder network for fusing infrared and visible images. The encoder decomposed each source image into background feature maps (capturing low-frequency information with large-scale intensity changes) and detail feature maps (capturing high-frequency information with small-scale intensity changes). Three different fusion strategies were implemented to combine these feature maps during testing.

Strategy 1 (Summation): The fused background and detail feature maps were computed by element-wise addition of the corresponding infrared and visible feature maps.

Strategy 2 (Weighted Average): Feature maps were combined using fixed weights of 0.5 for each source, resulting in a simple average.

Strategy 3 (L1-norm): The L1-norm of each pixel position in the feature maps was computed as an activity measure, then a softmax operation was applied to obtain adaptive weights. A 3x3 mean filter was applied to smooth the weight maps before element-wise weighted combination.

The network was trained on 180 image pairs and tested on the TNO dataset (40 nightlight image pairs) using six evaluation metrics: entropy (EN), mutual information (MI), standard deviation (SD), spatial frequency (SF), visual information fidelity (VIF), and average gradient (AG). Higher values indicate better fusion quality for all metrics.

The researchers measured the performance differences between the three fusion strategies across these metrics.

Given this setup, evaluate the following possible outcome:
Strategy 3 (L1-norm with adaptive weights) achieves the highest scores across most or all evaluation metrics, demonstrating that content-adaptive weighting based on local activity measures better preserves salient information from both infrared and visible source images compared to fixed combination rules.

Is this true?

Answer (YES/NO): NO